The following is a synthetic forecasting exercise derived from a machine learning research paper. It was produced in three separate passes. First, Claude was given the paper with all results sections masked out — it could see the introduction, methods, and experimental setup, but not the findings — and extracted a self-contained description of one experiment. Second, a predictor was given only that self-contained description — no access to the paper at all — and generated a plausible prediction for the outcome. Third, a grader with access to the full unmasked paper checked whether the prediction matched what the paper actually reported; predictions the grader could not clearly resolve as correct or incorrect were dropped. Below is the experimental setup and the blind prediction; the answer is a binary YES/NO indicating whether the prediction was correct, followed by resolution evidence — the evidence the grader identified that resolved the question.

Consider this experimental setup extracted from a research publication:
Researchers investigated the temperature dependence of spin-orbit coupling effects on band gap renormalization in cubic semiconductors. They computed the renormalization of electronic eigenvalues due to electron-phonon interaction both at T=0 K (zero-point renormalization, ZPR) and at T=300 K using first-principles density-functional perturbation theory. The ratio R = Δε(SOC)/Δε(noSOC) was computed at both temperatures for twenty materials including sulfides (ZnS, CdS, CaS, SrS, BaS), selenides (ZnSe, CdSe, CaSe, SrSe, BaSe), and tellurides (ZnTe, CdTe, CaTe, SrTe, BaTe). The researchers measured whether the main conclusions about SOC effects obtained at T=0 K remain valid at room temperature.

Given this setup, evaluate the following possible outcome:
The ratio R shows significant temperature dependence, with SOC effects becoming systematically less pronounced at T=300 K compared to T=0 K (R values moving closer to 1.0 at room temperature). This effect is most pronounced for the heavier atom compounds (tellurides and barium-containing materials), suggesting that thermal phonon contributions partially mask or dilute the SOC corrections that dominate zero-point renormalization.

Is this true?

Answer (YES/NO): NO